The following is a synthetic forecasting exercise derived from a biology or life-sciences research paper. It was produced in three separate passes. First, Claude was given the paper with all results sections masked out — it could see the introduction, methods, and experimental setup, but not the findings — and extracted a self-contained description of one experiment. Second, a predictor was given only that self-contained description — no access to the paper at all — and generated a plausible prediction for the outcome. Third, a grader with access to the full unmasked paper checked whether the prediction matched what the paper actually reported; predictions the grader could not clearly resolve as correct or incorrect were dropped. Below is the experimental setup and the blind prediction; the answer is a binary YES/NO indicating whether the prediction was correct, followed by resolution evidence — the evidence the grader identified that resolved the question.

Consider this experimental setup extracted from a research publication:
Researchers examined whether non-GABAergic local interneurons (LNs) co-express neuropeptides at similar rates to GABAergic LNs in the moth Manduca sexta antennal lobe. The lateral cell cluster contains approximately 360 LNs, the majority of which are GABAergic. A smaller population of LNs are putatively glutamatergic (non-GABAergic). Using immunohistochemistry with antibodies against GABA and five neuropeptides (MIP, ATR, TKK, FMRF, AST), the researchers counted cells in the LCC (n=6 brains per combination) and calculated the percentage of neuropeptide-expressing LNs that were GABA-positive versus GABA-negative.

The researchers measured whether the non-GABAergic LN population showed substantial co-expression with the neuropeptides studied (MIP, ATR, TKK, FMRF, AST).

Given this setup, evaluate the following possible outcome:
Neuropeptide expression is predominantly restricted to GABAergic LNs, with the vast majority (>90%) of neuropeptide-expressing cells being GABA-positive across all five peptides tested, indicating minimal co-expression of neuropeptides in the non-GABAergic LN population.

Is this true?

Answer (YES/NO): NO